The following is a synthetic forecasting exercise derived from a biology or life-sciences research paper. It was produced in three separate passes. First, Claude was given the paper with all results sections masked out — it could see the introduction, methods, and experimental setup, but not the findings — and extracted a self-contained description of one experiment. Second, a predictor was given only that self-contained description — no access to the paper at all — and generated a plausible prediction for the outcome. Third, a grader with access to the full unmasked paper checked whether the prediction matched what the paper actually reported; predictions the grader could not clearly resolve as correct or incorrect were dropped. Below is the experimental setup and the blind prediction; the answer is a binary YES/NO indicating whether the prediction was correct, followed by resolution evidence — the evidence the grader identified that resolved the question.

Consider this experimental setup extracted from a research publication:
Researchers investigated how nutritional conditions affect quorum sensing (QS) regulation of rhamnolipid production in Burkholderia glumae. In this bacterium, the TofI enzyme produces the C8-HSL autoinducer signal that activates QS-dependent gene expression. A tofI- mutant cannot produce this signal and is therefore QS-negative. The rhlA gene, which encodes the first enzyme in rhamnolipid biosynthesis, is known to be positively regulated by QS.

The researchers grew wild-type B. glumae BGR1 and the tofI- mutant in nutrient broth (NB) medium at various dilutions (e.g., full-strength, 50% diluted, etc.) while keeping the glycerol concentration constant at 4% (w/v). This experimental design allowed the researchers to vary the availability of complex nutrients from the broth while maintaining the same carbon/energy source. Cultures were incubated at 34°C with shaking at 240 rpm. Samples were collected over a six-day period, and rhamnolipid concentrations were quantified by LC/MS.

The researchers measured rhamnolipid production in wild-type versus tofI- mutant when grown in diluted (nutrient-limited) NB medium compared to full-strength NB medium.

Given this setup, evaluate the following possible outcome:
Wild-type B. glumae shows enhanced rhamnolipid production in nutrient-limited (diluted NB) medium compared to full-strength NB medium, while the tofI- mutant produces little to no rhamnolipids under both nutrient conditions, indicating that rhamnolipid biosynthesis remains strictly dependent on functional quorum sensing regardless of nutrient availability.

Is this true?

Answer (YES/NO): NO